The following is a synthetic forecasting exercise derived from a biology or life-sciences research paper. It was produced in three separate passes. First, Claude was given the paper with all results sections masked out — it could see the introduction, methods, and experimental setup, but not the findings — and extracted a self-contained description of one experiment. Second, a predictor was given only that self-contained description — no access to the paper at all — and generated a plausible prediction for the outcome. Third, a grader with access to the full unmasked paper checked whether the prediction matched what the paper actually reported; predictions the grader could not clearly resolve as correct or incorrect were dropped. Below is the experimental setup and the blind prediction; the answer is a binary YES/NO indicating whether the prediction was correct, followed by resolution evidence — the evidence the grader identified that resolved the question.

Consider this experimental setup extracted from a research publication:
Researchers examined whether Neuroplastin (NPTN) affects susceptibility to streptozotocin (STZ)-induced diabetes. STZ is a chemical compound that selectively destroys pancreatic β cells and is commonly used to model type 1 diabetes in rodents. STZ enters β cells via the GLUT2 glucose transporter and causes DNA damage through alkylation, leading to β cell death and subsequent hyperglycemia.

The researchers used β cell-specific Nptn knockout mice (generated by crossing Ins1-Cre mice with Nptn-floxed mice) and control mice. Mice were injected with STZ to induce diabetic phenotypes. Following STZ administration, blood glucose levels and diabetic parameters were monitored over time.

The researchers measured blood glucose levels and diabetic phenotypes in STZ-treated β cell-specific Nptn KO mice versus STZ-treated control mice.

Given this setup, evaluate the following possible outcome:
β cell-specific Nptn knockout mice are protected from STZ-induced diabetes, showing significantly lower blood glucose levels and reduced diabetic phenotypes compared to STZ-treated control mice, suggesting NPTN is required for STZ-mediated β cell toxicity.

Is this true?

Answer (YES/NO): YES